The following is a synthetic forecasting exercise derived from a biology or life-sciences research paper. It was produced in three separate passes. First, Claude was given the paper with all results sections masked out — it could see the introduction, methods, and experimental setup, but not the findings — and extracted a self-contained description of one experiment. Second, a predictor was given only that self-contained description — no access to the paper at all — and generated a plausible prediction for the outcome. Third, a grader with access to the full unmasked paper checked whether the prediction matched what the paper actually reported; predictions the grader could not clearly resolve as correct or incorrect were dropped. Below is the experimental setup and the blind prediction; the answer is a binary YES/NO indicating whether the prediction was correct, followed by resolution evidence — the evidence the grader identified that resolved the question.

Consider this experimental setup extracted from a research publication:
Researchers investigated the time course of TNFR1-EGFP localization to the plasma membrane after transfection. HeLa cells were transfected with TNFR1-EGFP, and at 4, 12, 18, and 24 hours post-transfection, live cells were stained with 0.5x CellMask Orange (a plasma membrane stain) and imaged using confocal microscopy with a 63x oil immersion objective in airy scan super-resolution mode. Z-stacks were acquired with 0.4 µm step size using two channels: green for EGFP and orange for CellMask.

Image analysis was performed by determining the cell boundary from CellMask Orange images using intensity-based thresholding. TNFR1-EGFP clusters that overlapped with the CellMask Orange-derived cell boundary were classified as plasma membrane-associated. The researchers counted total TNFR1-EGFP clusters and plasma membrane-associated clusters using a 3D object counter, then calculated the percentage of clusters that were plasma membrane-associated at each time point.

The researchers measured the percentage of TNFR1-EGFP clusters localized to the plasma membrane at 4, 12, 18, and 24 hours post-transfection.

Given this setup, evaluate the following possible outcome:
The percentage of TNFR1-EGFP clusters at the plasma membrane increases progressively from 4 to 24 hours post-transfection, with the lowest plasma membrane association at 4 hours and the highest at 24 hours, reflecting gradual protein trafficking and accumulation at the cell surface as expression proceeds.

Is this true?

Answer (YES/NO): NO